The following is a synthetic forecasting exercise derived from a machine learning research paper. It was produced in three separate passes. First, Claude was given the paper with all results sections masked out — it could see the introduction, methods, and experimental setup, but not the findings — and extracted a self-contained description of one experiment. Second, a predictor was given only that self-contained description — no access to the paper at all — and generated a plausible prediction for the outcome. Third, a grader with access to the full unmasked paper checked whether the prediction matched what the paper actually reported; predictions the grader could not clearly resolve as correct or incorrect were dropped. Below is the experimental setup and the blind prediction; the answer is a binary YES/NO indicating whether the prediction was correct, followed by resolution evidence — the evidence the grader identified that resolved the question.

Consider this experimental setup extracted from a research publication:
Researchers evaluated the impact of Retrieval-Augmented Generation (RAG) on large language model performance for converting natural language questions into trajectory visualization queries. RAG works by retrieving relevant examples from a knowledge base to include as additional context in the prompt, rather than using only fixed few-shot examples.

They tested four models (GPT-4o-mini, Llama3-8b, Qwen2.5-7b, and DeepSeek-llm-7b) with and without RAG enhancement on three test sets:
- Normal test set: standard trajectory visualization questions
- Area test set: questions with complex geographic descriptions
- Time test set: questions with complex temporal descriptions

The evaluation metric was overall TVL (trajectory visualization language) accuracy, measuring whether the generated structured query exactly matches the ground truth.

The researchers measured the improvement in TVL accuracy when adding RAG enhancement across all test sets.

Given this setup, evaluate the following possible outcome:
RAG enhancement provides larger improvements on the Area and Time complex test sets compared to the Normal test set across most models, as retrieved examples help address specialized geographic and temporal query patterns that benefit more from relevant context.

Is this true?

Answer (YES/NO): NO